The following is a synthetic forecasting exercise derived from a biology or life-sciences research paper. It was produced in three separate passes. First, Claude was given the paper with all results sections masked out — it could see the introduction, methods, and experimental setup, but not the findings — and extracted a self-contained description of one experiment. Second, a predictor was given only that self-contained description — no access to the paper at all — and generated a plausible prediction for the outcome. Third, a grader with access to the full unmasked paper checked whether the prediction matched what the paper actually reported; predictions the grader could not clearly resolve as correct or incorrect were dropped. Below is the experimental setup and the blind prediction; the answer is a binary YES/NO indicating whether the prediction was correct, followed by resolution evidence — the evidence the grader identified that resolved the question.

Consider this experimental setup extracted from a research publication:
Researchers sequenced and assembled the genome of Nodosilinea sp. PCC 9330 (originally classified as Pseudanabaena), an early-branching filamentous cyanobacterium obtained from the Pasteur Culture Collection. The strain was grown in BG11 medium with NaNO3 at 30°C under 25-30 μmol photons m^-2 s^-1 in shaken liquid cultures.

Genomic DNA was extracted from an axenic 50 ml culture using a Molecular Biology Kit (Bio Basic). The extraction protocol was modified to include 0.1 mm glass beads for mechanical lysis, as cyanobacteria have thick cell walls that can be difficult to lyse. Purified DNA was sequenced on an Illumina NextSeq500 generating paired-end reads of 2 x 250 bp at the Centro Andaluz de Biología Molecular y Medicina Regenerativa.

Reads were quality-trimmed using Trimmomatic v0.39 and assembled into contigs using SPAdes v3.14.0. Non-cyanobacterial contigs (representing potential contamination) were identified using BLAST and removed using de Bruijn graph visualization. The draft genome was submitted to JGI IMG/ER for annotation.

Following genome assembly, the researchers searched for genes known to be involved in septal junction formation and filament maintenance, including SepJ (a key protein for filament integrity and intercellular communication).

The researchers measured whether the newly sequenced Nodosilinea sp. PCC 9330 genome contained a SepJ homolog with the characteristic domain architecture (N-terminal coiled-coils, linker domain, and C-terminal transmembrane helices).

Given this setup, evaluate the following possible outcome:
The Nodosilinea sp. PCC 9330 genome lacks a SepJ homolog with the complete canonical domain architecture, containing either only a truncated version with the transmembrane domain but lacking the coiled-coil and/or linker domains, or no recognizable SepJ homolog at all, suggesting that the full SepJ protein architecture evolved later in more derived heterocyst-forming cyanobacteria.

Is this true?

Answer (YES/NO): NO